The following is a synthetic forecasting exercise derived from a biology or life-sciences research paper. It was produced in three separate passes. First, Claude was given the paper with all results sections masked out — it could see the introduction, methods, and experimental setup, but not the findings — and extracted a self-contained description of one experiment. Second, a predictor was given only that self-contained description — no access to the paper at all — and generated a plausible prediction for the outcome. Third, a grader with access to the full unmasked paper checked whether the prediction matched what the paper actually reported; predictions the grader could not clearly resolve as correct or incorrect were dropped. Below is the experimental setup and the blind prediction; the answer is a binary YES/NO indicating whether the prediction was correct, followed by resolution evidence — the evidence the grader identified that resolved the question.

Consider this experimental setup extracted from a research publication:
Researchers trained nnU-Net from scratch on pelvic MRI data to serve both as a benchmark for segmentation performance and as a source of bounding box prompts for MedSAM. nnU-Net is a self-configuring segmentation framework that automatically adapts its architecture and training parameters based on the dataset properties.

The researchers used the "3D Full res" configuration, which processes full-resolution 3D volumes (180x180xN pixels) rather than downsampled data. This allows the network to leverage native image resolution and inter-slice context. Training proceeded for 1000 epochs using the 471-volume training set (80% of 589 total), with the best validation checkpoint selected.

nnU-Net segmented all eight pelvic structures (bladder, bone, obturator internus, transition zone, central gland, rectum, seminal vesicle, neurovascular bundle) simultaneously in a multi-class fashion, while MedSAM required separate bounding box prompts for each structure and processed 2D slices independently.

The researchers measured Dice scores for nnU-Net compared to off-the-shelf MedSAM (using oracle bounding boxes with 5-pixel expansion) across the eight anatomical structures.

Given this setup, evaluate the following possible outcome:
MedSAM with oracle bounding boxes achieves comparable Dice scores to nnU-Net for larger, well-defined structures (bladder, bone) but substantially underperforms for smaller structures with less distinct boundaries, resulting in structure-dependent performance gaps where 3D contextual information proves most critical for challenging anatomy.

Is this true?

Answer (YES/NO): NO